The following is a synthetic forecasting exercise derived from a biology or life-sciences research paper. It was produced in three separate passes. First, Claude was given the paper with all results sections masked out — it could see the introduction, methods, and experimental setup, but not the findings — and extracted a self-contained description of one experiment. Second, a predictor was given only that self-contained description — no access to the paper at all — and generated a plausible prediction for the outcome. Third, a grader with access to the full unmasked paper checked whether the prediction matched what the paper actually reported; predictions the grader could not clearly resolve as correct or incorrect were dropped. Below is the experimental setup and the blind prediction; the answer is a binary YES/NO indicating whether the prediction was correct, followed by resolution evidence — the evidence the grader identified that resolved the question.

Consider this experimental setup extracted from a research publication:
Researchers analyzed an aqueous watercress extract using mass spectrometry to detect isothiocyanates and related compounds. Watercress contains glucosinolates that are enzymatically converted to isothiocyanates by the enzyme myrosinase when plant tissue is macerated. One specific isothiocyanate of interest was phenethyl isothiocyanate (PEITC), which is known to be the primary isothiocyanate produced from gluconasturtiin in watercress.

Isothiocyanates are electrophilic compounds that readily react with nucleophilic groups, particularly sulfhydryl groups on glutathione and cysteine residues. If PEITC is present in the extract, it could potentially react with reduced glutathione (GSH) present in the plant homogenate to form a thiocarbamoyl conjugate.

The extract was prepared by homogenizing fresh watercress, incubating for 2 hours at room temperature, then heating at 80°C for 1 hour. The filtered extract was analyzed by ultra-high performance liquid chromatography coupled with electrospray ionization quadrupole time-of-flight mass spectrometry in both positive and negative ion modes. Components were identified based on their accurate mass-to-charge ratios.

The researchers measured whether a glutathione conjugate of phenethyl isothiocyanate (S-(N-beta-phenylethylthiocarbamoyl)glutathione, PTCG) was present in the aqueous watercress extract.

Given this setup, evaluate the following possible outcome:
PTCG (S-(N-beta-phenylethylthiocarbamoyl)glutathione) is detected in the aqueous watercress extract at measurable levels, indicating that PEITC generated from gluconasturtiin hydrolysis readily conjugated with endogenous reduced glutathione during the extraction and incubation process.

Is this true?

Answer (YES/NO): YES